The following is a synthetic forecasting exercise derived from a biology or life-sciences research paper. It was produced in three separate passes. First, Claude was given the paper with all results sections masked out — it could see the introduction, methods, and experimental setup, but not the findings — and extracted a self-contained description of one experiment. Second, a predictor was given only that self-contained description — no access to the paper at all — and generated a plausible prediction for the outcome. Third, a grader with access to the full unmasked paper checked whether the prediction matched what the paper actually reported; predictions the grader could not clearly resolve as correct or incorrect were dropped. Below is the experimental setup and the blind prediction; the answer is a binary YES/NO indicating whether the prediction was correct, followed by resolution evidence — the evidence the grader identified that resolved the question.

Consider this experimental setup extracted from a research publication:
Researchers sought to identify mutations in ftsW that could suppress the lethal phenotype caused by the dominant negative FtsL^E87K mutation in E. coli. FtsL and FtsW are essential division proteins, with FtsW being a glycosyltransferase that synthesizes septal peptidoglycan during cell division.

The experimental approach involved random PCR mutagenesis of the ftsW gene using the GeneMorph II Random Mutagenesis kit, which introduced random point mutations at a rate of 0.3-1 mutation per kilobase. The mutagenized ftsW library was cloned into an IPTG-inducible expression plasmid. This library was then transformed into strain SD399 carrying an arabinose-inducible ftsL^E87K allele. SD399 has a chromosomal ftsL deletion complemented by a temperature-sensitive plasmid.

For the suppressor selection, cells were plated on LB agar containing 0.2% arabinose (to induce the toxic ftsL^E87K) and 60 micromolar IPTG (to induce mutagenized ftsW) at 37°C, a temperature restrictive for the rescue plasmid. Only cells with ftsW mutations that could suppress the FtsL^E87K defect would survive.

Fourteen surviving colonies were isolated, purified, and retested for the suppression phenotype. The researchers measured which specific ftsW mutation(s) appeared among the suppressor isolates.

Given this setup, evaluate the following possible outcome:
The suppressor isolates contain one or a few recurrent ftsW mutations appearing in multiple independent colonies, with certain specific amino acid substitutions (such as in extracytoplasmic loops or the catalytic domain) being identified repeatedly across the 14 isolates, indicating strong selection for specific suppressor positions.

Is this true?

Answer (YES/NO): YES